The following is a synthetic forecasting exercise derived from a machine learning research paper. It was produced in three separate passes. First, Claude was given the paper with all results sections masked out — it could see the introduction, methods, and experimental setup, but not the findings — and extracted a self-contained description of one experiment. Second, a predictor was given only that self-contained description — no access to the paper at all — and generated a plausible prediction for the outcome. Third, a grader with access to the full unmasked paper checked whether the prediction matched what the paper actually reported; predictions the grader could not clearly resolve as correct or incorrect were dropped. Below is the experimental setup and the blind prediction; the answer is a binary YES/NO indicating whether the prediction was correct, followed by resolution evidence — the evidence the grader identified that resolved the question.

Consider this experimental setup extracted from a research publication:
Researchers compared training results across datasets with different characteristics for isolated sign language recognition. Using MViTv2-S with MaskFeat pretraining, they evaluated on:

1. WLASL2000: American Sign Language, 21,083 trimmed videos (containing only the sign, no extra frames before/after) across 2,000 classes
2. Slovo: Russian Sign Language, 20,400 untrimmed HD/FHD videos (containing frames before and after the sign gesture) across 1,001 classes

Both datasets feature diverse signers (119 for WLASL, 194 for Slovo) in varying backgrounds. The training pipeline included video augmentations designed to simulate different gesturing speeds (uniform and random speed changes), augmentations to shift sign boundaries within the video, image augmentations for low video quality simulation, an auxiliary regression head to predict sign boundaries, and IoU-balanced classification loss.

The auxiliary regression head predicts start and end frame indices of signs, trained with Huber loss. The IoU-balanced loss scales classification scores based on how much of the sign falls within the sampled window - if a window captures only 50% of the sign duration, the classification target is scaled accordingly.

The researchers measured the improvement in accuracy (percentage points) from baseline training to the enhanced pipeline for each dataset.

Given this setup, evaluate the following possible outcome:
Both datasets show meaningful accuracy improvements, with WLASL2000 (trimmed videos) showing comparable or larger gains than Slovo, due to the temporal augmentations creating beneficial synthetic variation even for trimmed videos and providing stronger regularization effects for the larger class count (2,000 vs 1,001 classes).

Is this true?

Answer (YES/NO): NO